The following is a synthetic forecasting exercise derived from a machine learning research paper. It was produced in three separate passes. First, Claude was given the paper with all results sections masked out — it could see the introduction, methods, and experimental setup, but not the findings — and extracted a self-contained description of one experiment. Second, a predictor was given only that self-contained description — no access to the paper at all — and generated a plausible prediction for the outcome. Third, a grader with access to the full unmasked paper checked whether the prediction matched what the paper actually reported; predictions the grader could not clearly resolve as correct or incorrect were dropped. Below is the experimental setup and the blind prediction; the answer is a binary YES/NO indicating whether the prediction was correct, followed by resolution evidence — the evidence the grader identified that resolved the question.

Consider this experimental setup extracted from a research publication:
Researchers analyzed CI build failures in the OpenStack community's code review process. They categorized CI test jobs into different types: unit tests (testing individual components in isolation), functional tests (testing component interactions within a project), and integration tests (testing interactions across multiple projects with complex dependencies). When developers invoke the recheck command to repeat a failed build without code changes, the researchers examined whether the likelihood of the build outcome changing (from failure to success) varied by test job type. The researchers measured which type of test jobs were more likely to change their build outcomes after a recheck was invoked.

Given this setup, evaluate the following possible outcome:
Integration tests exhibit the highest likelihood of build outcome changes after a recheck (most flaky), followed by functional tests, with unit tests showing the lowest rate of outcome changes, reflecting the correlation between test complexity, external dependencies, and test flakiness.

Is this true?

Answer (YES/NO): YES